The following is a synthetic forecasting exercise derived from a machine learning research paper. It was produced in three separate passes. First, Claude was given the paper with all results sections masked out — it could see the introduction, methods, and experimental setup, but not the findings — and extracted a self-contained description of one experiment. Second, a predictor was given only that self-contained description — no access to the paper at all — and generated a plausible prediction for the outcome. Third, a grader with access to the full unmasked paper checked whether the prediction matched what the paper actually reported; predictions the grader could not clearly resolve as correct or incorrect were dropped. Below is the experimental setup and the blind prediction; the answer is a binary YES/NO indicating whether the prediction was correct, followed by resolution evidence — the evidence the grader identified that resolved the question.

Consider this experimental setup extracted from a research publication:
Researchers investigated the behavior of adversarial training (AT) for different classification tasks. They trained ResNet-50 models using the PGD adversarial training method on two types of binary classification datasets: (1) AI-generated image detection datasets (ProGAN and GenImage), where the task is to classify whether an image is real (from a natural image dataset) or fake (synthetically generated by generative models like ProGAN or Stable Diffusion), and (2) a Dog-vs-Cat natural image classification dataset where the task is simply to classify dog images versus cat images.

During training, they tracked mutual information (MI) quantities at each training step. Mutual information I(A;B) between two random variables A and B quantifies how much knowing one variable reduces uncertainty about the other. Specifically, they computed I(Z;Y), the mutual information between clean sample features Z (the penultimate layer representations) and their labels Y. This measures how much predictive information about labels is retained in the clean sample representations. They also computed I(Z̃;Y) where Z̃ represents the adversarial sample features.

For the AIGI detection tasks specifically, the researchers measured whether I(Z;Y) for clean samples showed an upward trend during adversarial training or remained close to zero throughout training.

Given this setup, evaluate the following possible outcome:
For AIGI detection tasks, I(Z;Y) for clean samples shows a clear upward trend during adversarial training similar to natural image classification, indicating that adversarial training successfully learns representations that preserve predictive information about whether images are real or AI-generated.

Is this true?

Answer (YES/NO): NO